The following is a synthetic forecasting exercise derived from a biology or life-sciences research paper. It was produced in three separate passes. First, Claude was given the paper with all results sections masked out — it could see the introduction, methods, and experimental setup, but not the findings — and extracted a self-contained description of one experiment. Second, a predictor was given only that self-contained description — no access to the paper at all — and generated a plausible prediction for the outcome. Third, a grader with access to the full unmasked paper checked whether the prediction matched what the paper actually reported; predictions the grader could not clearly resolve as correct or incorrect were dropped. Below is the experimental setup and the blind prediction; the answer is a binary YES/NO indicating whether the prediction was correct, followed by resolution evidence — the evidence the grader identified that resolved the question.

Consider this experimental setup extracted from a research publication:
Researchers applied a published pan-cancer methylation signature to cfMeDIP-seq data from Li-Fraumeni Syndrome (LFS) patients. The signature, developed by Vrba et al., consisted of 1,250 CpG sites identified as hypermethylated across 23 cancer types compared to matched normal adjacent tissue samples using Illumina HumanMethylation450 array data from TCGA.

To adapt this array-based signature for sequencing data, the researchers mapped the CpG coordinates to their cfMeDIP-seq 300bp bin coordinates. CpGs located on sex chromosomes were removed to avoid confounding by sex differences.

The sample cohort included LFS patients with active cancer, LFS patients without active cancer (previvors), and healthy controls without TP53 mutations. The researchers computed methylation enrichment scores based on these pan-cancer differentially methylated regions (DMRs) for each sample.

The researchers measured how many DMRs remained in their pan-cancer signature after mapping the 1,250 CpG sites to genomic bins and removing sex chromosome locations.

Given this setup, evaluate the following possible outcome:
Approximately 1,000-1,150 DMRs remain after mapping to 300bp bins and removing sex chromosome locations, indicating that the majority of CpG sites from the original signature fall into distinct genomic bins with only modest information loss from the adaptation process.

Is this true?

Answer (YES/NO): NO